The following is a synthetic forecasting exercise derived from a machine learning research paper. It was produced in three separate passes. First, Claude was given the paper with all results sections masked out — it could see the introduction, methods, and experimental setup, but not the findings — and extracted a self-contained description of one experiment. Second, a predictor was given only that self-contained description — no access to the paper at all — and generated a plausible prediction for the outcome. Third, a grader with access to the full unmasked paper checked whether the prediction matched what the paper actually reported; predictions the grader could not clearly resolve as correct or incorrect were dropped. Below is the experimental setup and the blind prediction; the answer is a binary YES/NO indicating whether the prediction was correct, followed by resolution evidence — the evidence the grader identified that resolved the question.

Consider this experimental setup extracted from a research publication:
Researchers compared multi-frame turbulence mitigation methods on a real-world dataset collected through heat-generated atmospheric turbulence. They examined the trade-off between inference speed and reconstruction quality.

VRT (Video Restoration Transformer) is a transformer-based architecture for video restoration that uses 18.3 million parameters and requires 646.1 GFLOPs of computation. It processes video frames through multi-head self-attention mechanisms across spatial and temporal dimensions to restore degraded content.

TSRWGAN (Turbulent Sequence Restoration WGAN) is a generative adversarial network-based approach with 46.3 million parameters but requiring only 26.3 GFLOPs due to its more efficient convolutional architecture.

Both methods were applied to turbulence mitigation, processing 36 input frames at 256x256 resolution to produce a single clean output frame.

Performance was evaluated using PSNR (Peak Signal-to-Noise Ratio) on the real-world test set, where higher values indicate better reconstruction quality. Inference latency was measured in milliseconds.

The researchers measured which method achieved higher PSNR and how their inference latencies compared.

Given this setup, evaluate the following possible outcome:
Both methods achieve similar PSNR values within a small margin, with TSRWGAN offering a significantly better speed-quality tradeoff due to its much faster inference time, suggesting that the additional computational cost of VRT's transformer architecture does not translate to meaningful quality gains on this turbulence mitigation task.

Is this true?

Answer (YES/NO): YES